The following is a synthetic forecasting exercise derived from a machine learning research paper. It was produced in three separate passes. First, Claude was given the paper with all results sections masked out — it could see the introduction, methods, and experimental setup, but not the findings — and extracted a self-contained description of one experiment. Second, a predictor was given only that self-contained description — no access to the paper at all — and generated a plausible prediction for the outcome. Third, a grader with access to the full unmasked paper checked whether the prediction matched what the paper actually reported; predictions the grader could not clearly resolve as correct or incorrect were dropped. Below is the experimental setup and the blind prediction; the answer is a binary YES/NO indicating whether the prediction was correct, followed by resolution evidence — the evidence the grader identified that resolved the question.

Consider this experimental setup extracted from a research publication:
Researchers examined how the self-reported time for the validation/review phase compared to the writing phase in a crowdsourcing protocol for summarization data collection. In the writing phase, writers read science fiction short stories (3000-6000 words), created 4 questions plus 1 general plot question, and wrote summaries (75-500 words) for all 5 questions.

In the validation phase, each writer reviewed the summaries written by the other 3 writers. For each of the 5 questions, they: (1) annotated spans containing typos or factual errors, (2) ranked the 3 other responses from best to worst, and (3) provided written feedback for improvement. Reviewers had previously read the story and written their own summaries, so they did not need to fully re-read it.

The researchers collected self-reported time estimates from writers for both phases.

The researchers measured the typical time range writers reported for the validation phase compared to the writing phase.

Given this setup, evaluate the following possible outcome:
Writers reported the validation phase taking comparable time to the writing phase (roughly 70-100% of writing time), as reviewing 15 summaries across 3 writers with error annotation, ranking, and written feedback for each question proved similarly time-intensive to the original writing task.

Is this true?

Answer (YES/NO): NO